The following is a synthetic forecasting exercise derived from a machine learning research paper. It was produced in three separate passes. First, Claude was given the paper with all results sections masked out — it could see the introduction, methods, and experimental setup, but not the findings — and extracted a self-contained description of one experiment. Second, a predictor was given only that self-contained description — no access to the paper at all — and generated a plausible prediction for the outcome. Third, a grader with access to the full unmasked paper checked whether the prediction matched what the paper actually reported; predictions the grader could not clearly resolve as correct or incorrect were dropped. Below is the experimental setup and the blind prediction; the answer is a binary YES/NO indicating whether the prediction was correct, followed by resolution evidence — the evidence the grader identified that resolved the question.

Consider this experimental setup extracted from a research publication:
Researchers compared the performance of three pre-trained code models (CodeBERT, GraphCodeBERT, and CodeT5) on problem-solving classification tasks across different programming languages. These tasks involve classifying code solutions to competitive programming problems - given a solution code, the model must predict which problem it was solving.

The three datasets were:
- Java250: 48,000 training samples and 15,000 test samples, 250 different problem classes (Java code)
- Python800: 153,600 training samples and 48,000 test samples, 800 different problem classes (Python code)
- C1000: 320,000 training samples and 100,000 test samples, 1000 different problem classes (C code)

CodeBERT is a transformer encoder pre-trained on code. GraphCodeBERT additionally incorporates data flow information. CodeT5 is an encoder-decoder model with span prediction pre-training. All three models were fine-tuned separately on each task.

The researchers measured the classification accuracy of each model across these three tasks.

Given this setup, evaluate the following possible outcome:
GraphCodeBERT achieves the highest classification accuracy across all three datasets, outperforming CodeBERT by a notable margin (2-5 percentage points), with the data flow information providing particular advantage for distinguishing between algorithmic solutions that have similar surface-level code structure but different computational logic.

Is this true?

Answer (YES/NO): NO